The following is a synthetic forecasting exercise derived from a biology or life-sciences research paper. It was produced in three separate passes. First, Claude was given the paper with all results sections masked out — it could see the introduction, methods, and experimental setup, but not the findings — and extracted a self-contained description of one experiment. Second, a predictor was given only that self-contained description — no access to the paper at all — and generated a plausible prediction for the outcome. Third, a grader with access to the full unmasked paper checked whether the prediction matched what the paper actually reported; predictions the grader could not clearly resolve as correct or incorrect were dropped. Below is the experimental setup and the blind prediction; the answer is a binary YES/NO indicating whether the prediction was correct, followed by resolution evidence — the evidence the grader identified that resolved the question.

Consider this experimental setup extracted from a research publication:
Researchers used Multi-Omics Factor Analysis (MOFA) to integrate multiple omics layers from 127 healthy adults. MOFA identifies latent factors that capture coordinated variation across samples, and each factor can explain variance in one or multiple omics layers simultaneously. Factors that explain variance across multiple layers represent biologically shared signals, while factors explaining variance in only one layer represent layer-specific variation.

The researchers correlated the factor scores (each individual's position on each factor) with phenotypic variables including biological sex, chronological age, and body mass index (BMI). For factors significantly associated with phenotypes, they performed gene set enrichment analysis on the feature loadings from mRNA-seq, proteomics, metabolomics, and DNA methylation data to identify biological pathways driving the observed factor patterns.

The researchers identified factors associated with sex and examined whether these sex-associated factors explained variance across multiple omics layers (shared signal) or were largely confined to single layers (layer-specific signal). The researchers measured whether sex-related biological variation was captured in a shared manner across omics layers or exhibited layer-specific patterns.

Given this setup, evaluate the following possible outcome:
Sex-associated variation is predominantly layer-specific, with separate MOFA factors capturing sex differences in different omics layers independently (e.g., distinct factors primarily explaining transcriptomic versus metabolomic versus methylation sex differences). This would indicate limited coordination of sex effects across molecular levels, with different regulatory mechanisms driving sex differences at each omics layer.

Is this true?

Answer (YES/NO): NO